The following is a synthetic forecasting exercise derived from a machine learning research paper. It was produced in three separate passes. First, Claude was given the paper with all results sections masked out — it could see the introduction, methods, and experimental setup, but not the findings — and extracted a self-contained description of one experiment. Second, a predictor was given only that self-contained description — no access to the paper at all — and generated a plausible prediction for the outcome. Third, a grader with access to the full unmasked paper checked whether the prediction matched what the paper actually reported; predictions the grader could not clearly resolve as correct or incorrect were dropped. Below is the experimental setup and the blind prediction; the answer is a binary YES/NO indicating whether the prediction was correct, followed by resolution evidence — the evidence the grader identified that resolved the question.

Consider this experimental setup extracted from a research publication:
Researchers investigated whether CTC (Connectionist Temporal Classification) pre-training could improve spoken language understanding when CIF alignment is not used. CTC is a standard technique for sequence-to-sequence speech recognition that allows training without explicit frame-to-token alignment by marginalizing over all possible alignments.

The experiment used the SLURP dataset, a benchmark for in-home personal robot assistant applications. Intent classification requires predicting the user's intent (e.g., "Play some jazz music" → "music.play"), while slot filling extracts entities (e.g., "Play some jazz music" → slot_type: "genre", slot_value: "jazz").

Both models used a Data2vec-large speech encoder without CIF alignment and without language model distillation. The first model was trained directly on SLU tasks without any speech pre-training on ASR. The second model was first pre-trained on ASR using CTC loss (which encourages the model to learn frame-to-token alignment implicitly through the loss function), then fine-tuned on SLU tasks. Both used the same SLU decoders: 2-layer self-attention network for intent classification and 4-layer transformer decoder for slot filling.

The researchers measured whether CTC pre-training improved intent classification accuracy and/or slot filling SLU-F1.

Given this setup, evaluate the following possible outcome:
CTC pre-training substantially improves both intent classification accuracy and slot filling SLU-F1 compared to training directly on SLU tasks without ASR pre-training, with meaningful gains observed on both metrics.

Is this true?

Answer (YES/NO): NO